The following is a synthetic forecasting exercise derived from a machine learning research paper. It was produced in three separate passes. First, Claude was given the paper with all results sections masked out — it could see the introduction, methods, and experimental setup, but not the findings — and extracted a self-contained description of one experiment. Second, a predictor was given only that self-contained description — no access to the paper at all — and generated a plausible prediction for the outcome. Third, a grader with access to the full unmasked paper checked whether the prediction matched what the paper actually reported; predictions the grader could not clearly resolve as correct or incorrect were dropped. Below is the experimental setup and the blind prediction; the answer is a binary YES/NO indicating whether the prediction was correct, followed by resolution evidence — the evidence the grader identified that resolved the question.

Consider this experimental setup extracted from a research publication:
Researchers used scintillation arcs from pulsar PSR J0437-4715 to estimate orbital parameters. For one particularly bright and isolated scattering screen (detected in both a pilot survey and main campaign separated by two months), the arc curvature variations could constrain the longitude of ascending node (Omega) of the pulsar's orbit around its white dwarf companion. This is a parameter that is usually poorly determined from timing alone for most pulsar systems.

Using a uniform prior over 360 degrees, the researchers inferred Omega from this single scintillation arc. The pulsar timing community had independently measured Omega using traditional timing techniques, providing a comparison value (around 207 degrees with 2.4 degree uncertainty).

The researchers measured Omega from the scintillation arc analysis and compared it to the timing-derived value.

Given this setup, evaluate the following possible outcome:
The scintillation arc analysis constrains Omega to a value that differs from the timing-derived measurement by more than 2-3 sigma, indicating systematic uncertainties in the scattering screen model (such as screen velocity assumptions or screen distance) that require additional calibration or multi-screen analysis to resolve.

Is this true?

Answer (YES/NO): NO